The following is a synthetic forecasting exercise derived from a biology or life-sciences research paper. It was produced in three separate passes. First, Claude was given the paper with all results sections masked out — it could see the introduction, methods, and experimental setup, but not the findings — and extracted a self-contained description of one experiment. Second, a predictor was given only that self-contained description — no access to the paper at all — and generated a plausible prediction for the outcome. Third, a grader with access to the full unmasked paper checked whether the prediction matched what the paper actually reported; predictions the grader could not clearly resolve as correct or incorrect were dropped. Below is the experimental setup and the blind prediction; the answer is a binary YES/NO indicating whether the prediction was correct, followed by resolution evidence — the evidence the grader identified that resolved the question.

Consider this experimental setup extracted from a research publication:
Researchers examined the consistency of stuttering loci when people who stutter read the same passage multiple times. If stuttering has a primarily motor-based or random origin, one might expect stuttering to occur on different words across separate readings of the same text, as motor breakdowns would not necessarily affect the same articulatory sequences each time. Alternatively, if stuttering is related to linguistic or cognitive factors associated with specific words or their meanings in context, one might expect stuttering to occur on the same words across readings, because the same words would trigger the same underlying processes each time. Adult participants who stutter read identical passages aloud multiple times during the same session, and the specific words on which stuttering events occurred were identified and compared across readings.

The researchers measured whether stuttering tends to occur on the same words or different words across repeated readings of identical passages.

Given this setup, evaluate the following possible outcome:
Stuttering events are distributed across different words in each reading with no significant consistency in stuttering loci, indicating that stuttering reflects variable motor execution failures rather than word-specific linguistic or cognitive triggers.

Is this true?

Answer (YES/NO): NO